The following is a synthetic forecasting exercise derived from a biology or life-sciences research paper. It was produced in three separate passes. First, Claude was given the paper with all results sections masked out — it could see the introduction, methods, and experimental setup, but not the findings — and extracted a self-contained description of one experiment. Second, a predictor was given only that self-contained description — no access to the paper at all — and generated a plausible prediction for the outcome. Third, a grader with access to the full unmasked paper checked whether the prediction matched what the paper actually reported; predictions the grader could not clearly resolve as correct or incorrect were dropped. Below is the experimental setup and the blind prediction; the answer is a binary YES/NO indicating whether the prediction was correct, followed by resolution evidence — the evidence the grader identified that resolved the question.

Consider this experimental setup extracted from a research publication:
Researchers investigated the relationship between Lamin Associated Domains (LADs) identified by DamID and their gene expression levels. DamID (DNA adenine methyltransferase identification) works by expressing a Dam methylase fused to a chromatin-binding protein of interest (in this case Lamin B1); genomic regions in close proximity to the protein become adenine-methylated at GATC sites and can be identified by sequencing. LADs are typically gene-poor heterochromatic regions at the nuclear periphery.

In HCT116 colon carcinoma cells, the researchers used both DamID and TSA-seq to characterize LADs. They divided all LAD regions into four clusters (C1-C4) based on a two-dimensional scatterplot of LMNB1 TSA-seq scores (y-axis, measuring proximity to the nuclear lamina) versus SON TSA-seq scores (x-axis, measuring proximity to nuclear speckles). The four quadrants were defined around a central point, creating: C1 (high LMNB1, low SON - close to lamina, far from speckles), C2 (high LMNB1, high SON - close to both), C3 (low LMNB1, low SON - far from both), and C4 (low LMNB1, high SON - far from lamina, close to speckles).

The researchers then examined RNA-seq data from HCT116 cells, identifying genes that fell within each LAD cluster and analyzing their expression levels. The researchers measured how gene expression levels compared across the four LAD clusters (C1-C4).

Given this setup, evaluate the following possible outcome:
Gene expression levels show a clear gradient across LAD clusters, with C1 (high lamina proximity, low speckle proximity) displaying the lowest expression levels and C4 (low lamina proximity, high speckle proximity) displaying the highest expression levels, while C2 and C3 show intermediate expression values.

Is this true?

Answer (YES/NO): NO